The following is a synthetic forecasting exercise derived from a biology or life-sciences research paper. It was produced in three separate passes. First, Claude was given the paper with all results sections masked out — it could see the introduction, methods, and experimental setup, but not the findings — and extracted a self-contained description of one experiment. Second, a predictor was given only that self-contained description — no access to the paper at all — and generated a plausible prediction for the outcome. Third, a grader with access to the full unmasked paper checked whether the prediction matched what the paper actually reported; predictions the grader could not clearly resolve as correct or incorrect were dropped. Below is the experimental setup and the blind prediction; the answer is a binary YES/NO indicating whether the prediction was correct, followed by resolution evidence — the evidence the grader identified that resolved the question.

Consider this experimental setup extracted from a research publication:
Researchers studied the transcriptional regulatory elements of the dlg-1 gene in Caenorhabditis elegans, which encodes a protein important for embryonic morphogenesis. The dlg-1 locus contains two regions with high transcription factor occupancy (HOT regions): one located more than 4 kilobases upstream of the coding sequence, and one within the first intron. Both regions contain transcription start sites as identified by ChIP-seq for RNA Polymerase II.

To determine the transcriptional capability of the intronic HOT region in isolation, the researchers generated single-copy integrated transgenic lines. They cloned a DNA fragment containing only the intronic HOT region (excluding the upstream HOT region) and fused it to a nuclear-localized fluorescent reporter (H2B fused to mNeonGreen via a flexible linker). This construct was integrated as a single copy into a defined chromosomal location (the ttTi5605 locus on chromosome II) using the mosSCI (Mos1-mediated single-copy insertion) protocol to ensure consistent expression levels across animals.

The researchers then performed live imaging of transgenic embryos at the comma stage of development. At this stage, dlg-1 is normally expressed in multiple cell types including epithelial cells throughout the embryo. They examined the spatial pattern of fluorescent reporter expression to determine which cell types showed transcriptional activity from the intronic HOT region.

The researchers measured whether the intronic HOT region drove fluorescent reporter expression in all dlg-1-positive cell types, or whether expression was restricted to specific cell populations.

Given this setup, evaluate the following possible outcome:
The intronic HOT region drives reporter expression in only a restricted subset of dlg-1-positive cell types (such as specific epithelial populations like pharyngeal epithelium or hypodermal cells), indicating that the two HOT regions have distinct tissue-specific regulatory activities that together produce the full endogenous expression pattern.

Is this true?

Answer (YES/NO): YES